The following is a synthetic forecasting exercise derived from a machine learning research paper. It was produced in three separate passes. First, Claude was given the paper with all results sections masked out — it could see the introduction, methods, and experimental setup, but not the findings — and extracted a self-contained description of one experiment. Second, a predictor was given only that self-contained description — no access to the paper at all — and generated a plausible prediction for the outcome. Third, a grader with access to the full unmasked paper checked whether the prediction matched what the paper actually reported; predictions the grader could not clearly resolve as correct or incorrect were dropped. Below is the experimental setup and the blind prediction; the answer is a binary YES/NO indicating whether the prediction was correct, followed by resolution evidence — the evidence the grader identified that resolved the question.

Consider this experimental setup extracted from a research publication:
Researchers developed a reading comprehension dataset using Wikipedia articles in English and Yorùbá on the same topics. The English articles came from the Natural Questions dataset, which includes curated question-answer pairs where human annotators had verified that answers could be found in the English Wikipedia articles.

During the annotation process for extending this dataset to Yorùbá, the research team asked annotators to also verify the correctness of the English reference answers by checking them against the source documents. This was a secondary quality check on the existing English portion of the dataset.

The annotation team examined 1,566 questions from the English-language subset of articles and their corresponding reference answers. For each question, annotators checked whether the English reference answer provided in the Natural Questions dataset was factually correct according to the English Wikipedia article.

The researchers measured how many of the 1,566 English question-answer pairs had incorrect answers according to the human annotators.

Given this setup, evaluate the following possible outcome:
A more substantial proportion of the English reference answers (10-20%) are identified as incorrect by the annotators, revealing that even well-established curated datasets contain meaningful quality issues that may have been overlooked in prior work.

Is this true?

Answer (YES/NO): NO